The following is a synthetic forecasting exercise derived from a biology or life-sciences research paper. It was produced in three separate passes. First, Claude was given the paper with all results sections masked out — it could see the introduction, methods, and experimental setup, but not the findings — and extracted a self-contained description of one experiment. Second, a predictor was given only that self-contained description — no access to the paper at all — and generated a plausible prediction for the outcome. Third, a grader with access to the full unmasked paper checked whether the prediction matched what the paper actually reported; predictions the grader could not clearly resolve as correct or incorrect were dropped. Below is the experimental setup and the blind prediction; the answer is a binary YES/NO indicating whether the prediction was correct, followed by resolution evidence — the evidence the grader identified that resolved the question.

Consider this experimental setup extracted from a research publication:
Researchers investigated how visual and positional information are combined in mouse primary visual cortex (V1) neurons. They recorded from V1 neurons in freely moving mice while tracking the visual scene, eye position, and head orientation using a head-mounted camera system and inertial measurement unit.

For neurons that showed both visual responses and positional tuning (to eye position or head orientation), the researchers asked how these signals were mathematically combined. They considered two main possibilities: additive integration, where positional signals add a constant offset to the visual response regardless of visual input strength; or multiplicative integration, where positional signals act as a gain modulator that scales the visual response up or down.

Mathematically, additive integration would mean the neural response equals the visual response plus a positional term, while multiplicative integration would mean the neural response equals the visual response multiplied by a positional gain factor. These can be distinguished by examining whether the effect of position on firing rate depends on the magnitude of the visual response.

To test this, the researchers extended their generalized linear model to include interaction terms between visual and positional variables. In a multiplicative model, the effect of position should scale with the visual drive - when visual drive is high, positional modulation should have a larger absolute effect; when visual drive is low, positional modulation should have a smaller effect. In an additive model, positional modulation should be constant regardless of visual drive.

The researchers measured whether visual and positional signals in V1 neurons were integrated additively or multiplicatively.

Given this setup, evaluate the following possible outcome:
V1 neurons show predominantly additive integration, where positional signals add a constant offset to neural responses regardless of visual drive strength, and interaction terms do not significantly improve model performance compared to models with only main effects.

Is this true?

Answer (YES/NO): NO